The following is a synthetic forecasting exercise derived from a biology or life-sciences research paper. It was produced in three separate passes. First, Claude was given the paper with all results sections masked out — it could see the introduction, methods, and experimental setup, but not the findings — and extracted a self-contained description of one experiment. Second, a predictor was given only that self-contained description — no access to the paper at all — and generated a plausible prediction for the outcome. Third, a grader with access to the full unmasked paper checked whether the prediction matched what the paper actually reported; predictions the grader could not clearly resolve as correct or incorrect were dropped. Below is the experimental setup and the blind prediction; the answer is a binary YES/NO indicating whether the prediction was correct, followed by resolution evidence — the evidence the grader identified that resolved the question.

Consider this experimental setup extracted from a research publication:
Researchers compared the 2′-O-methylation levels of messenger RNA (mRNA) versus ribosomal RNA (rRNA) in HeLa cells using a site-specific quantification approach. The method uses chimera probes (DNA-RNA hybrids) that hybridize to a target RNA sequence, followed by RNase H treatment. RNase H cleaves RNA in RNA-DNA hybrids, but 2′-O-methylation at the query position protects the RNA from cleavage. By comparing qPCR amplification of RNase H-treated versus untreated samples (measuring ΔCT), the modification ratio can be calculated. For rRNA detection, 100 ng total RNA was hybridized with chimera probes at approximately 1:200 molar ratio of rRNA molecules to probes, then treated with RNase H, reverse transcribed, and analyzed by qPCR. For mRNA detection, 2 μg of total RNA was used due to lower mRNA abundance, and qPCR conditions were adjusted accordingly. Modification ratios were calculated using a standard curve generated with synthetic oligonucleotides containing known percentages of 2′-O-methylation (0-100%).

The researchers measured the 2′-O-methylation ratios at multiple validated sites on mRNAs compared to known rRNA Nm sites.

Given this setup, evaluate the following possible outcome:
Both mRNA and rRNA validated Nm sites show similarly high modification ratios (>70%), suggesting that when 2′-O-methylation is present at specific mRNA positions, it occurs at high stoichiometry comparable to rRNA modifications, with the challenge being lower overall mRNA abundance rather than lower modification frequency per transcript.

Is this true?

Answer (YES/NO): NO